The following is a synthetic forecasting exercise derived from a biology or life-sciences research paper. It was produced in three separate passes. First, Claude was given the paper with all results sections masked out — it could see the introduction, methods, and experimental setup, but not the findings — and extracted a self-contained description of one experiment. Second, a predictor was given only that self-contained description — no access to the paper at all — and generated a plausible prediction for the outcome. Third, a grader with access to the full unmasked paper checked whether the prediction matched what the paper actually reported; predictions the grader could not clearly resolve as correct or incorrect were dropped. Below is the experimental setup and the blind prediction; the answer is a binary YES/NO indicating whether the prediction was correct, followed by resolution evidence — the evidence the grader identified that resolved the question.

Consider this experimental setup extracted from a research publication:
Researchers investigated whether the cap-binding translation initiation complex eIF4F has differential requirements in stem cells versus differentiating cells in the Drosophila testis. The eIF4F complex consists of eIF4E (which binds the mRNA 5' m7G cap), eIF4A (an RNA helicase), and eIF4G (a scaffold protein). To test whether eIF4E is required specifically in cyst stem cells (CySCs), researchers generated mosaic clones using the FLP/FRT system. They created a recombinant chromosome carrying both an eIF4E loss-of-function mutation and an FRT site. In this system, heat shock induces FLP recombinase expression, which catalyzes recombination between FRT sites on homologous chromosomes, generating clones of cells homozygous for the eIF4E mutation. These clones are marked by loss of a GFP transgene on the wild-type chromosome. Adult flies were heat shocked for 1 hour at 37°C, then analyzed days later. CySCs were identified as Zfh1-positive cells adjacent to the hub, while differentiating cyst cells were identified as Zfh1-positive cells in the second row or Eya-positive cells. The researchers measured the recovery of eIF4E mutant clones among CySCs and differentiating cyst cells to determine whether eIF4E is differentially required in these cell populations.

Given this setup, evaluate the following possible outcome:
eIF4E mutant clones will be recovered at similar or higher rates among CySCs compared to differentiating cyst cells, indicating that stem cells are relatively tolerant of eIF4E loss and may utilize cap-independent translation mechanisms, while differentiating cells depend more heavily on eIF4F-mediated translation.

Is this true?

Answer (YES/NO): NO